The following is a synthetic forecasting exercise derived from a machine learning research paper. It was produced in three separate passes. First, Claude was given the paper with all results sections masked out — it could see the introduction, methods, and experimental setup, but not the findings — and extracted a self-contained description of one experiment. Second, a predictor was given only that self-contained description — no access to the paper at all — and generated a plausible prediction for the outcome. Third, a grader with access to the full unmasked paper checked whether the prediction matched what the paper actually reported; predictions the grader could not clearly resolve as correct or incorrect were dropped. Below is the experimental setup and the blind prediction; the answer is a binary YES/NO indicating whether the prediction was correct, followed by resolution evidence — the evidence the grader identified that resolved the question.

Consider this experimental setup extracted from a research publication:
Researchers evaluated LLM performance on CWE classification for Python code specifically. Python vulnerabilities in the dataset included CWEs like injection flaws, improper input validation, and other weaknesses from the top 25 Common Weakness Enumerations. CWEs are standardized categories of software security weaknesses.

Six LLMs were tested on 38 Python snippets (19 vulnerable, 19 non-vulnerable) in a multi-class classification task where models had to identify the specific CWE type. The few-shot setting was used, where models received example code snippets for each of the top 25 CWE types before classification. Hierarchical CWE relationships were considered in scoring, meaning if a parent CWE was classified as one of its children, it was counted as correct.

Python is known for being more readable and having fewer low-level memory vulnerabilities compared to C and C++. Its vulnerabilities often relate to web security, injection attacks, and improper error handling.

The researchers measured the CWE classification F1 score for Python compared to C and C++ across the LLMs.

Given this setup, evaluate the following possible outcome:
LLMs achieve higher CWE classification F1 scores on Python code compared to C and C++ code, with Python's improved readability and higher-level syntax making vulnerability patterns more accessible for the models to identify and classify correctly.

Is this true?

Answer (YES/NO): NO